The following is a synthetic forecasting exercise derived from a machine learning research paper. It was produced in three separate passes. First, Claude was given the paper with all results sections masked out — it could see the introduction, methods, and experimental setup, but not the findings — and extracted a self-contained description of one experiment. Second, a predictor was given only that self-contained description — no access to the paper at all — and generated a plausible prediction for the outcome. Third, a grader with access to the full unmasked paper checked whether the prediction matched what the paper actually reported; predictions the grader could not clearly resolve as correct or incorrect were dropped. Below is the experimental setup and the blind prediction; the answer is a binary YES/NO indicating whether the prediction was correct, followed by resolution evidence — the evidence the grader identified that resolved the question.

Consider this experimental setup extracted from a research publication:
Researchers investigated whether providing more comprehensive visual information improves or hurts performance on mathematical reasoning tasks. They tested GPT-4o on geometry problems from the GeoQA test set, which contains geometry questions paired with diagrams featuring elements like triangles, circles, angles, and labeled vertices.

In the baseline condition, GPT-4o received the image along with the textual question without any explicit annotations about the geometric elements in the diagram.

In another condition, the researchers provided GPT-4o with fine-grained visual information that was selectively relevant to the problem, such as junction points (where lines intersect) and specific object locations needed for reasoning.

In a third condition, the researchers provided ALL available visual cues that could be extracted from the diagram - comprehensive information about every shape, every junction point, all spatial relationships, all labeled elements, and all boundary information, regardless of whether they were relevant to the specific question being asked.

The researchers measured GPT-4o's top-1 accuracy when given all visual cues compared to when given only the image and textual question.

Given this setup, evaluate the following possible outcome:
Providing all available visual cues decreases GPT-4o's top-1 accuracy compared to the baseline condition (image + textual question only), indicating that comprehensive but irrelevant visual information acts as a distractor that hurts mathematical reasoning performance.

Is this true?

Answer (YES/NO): YES